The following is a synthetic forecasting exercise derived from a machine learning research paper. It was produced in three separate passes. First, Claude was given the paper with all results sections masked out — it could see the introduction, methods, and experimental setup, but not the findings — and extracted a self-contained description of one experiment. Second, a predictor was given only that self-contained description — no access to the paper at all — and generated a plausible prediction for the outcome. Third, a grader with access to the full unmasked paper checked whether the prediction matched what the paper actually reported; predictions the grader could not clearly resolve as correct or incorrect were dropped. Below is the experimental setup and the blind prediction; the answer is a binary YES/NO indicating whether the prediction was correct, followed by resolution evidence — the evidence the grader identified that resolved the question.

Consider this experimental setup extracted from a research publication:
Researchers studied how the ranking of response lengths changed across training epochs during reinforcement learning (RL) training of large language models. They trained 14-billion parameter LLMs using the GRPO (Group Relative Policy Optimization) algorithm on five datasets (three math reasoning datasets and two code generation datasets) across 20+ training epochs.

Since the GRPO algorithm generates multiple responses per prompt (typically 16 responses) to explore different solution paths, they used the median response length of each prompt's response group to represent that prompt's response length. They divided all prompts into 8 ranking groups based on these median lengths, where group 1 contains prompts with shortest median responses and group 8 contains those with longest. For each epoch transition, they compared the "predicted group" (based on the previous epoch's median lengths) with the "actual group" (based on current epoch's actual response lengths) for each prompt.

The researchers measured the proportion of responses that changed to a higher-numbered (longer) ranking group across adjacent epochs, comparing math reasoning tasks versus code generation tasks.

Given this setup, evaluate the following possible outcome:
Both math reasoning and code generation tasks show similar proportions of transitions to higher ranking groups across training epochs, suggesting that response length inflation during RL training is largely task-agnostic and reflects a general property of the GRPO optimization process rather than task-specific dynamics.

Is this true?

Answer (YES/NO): NO